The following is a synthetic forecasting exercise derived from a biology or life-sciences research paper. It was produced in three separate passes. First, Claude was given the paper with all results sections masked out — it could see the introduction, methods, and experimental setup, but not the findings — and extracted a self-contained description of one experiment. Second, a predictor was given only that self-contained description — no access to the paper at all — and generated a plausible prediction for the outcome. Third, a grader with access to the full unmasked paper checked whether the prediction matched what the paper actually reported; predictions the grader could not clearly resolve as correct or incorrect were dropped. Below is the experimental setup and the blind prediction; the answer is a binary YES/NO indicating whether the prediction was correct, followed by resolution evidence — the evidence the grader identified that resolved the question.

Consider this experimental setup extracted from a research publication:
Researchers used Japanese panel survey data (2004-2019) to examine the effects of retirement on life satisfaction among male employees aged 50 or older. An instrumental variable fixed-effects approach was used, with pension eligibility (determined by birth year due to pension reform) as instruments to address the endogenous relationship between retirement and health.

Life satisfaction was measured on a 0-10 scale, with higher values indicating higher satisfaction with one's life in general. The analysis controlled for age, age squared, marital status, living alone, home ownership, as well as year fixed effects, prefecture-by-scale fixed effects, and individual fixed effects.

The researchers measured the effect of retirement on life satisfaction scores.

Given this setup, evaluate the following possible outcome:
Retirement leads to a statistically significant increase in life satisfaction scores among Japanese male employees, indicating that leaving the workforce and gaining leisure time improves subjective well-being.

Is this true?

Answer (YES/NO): YES